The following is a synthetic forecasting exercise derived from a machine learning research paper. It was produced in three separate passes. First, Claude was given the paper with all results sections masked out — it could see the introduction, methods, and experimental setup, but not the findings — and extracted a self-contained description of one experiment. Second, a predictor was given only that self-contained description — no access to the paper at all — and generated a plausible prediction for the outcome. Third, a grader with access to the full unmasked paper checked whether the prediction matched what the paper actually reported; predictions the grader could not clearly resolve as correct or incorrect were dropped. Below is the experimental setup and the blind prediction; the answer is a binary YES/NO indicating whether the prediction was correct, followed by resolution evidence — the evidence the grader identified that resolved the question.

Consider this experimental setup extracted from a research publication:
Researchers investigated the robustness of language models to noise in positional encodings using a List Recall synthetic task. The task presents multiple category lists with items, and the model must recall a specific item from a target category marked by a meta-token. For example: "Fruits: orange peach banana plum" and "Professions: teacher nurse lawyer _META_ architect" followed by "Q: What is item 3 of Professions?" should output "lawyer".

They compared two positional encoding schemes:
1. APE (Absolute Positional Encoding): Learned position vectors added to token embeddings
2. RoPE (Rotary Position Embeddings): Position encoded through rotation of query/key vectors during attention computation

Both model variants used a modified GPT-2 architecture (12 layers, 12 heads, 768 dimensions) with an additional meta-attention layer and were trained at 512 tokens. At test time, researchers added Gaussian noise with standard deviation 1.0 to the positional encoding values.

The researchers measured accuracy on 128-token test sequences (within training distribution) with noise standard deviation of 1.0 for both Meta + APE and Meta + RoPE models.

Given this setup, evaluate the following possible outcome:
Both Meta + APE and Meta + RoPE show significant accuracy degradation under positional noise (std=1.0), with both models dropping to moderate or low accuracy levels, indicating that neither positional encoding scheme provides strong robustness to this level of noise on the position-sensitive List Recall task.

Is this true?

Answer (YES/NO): NO